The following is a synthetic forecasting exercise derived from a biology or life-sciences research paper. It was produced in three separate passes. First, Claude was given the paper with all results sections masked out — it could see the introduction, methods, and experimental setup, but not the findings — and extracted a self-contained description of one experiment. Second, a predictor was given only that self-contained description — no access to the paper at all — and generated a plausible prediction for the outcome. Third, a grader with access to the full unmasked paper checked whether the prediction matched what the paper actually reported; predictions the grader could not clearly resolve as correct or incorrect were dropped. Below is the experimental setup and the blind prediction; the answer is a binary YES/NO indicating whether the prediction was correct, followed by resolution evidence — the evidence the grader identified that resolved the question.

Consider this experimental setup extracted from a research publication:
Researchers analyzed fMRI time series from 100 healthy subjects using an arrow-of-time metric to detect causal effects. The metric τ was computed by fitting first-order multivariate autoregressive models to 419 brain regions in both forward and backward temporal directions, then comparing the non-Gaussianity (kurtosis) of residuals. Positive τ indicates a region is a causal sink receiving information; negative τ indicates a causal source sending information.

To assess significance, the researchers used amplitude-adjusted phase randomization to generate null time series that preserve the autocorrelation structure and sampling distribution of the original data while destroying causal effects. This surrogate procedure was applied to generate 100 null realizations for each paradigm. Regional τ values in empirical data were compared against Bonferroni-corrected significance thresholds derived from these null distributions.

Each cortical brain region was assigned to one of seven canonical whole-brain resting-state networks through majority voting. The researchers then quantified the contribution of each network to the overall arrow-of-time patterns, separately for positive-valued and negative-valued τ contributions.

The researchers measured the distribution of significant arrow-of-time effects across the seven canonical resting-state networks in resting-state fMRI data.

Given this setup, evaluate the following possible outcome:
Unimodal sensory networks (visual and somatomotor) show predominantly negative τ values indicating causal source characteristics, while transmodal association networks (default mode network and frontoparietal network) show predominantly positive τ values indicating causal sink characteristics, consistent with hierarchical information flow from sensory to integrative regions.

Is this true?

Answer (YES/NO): NO